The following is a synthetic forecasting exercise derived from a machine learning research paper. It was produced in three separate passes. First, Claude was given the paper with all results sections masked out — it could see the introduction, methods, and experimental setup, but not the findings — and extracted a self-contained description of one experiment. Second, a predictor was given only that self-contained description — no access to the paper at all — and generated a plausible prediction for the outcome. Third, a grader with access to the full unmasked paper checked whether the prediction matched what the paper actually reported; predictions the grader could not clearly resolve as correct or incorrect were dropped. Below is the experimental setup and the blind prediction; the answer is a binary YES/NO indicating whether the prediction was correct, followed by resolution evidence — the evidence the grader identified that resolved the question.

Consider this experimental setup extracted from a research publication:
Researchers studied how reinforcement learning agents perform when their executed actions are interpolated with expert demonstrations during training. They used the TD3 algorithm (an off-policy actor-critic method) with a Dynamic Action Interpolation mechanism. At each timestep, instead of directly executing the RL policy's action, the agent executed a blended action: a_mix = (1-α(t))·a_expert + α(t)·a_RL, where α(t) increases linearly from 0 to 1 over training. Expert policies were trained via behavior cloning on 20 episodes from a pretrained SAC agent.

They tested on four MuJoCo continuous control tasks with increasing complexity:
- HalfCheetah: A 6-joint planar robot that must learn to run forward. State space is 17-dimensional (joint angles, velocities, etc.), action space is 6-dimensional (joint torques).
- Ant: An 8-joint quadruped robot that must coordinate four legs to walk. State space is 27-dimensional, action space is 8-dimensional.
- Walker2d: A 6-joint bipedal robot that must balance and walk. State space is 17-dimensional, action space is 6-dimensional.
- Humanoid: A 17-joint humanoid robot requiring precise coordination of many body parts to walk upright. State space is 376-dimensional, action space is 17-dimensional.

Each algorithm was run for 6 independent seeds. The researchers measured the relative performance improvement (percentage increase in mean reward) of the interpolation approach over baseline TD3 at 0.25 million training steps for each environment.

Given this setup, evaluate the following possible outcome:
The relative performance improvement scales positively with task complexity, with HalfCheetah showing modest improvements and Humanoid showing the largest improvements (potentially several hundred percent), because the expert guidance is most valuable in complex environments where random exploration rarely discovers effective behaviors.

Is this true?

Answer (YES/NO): NO